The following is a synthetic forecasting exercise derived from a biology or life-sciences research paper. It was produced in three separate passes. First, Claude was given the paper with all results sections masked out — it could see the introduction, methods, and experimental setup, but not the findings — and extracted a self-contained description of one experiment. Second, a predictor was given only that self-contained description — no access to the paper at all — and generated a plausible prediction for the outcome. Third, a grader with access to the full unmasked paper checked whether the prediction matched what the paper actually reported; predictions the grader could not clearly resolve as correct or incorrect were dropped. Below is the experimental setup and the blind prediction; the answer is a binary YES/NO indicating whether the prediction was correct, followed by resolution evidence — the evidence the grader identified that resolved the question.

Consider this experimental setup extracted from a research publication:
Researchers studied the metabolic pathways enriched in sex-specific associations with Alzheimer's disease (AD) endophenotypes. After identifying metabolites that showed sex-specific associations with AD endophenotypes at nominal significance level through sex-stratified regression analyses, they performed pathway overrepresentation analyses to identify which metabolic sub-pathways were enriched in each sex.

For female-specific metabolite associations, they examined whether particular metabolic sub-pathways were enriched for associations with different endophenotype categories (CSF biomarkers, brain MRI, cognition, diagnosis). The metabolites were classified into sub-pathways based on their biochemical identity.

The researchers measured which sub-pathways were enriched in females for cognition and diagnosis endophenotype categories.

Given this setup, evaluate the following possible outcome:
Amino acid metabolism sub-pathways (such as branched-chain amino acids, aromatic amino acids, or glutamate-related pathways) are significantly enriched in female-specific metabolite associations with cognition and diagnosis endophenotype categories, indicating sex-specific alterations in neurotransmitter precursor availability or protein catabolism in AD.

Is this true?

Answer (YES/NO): YES